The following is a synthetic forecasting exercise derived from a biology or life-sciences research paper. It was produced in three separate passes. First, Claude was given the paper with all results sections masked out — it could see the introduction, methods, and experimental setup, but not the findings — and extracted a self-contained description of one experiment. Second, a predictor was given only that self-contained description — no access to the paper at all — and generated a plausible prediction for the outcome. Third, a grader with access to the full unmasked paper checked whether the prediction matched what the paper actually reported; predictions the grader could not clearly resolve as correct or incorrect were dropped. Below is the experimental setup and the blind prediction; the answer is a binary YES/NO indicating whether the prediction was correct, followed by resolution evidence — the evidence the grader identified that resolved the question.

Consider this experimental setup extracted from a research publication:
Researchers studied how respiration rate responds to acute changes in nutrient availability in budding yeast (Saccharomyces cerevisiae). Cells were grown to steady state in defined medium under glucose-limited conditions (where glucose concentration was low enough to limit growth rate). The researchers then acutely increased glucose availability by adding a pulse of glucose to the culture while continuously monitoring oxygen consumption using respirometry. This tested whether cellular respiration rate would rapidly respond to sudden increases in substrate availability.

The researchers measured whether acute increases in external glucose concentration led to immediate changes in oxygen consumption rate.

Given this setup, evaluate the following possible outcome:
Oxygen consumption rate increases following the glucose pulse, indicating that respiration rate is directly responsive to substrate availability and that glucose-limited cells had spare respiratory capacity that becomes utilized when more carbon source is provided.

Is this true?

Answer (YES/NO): NO